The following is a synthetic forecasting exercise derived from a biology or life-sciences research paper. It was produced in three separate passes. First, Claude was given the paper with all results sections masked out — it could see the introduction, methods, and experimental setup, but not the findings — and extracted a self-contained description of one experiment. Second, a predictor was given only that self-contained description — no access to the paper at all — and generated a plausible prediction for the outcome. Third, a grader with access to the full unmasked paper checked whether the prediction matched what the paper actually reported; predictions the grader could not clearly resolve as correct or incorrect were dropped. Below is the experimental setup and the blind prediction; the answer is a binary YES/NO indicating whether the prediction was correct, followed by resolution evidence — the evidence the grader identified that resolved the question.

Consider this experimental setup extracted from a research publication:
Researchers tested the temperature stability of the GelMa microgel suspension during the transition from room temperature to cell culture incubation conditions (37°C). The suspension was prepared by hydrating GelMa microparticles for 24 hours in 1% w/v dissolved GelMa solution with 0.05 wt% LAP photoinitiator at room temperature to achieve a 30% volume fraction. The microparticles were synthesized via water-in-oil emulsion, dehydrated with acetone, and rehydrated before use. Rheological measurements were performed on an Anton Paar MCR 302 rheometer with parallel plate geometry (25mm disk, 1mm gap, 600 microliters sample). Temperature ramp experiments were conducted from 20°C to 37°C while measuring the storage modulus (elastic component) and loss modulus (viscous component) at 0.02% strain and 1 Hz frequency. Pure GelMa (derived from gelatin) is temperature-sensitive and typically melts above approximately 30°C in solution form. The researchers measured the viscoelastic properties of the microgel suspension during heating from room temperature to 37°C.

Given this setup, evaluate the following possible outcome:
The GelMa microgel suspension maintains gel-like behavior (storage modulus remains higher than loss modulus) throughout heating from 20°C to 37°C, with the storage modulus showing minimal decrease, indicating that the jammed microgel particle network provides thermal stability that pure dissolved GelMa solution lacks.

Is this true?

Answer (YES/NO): YES